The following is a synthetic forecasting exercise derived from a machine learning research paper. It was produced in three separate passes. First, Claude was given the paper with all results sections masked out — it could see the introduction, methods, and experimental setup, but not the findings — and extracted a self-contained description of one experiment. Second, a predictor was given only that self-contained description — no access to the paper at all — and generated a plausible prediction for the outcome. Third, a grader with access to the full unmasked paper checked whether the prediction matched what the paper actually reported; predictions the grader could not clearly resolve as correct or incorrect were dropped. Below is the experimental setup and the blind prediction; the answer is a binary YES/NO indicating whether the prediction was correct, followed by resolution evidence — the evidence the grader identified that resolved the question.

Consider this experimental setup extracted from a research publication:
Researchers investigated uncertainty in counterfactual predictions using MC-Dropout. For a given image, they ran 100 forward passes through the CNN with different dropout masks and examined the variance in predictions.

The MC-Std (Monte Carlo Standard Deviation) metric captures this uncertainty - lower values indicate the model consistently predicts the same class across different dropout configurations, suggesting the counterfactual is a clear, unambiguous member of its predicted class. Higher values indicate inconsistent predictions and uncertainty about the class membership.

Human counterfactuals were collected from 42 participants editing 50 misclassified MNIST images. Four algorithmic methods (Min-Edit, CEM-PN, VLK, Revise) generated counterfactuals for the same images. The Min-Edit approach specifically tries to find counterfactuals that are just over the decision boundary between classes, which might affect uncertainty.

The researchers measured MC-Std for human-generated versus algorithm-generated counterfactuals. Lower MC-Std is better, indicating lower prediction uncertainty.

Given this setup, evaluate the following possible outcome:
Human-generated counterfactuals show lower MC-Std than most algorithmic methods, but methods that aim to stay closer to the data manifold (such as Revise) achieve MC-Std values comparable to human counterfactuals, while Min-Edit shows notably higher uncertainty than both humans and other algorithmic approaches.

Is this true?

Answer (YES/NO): NO